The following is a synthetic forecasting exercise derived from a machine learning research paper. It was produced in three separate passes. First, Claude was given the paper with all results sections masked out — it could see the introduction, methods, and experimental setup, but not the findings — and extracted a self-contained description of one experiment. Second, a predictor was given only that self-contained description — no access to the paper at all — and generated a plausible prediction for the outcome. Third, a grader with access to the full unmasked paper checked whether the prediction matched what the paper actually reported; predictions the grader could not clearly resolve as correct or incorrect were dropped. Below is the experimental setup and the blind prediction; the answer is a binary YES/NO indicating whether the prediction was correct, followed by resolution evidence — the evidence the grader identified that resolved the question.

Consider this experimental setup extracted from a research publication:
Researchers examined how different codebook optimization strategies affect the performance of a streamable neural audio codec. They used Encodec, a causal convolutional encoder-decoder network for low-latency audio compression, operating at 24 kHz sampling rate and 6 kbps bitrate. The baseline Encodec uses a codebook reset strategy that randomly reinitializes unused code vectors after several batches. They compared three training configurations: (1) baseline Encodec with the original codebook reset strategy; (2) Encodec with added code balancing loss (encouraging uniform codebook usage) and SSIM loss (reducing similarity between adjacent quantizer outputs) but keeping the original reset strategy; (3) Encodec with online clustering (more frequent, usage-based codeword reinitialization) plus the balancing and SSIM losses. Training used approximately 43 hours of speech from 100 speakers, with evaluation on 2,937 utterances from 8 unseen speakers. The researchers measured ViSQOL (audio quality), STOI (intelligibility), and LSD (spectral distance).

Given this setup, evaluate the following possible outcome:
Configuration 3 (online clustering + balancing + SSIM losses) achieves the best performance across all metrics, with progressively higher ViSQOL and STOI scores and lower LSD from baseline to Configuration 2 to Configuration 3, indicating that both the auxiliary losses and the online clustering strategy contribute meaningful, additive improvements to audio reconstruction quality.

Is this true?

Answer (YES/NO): NO